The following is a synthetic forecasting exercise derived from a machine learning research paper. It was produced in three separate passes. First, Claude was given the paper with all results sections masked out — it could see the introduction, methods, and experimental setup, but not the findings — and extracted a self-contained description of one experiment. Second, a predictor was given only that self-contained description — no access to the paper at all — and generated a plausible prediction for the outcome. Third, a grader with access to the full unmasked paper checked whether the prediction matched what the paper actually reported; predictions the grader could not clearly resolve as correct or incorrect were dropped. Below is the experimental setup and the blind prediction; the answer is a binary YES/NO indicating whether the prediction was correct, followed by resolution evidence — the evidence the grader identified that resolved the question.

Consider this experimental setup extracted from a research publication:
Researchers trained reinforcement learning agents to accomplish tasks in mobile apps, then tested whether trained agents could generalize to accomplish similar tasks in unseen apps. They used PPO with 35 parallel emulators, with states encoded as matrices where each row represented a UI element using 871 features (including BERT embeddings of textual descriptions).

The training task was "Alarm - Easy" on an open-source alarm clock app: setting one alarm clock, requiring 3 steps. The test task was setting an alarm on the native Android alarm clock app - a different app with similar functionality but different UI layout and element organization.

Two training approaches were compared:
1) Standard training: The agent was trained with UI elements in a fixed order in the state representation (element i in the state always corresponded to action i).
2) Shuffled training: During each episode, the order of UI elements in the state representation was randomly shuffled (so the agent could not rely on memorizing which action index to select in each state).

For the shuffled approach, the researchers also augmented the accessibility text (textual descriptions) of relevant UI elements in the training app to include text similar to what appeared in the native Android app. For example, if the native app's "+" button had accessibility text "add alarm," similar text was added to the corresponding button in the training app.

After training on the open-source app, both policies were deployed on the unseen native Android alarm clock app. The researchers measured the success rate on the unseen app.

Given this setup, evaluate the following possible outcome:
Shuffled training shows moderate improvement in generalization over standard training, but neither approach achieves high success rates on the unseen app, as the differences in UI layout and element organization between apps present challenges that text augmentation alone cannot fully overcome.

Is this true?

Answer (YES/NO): NO